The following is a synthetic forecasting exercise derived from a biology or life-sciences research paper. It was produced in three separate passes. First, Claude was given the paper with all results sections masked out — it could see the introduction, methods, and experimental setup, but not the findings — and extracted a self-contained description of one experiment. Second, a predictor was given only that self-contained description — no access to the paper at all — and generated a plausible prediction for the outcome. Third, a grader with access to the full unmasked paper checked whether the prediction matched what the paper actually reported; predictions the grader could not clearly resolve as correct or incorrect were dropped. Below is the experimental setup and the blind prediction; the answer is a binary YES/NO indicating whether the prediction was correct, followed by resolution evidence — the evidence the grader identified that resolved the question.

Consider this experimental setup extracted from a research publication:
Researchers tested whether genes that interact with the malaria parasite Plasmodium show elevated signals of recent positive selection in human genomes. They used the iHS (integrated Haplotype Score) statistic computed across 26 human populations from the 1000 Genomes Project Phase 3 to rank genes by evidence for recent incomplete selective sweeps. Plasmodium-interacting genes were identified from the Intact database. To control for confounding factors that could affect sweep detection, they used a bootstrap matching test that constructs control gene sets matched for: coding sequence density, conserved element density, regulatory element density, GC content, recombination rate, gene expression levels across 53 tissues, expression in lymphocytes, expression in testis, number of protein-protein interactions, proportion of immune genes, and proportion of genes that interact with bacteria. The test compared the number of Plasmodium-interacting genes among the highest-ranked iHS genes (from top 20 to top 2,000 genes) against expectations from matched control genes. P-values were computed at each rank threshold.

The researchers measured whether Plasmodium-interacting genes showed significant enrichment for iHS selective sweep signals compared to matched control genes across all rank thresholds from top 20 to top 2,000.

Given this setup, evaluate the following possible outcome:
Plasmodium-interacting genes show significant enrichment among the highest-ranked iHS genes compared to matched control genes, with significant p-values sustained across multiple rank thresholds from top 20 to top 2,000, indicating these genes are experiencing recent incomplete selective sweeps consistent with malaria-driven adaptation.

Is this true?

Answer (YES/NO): NO